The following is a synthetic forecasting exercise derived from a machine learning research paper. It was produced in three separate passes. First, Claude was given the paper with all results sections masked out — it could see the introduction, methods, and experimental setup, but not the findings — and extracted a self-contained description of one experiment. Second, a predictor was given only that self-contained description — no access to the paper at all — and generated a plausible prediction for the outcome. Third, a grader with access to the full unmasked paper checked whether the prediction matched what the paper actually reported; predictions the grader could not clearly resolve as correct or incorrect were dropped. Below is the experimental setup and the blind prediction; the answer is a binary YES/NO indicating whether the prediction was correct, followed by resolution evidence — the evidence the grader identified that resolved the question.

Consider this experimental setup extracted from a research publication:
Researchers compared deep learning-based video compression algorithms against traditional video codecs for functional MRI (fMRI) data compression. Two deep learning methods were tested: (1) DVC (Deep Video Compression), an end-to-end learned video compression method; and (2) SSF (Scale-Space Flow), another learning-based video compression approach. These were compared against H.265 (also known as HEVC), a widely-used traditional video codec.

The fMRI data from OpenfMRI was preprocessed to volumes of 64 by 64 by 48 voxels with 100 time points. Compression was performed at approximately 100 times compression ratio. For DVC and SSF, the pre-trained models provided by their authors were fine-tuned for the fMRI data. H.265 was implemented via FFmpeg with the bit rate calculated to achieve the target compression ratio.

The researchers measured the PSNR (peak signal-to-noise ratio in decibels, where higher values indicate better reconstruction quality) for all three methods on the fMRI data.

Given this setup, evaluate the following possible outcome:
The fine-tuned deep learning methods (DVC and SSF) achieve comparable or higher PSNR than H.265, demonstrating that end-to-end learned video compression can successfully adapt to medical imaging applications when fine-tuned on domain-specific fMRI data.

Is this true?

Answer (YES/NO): NO